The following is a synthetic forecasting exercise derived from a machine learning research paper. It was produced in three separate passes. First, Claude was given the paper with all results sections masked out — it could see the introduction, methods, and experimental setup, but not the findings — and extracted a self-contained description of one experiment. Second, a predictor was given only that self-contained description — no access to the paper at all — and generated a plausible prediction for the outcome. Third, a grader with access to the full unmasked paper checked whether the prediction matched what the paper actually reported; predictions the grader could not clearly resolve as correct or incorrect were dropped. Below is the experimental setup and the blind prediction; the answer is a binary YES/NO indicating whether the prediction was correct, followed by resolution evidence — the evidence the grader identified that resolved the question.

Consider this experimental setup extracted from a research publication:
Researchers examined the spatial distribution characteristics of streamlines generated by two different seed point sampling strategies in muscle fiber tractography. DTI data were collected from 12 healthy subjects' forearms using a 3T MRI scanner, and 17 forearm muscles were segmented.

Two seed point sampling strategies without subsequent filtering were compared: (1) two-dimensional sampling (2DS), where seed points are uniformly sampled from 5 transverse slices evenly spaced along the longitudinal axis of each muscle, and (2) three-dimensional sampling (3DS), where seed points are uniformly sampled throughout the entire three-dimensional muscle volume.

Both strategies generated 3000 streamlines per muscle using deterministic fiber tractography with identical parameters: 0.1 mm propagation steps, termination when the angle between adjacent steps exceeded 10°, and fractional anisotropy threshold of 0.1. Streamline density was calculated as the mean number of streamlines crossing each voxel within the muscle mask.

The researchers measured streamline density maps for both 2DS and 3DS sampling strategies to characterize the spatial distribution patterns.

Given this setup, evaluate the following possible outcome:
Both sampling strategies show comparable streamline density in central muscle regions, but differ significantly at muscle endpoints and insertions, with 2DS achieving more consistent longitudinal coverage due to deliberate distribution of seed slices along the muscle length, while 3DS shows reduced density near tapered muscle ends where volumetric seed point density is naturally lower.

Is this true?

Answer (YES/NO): NO